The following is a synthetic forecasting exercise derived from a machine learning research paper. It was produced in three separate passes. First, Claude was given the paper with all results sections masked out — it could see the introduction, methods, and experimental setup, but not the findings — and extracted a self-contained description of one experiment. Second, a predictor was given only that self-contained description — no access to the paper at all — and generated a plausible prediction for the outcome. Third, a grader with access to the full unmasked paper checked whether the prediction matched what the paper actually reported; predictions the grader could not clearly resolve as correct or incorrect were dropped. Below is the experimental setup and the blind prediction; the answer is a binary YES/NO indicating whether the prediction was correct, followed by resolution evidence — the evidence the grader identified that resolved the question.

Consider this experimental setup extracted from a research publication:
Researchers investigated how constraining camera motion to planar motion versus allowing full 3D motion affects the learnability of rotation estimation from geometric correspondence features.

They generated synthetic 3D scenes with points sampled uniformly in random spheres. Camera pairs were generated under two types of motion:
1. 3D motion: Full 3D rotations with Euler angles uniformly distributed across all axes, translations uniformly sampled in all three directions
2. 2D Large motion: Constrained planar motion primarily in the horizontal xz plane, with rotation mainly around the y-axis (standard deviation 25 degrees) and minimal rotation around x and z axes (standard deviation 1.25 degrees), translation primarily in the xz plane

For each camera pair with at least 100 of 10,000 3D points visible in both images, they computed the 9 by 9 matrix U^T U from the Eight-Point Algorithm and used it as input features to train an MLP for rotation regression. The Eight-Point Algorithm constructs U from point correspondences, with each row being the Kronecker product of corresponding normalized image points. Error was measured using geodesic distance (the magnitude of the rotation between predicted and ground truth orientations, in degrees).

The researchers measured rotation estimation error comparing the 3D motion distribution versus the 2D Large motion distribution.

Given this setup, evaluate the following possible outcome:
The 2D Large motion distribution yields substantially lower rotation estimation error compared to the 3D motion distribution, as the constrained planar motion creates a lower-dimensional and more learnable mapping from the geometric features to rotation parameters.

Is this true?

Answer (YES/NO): YES